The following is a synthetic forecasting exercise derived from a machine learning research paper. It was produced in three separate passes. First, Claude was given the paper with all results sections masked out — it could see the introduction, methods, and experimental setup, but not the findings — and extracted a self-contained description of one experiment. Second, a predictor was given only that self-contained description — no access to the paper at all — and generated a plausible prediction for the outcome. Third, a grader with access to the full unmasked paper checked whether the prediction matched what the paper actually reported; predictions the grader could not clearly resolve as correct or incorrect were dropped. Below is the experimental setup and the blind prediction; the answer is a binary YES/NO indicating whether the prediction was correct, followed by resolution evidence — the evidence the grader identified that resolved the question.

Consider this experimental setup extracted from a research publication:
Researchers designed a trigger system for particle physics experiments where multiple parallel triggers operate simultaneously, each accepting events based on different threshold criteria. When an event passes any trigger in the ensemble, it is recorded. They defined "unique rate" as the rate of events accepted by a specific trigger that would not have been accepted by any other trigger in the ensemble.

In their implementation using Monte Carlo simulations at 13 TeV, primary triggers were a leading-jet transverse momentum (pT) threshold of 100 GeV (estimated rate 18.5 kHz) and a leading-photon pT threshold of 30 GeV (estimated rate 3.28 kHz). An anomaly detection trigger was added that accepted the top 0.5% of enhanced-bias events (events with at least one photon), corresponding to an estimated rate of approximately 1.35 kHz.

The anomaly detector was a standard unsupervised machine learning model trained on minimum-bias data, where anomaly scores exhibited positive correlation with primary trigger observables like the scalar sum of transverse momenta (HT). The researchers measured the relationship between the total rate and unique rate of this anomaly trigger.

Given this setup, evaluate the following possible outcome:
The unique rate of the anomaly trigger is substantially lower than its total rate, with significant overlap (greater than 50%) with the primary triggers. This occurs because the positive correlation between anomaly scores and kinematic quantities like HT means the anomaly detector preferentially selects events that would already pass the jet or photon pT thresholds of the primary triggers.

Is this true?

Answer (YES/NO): NO